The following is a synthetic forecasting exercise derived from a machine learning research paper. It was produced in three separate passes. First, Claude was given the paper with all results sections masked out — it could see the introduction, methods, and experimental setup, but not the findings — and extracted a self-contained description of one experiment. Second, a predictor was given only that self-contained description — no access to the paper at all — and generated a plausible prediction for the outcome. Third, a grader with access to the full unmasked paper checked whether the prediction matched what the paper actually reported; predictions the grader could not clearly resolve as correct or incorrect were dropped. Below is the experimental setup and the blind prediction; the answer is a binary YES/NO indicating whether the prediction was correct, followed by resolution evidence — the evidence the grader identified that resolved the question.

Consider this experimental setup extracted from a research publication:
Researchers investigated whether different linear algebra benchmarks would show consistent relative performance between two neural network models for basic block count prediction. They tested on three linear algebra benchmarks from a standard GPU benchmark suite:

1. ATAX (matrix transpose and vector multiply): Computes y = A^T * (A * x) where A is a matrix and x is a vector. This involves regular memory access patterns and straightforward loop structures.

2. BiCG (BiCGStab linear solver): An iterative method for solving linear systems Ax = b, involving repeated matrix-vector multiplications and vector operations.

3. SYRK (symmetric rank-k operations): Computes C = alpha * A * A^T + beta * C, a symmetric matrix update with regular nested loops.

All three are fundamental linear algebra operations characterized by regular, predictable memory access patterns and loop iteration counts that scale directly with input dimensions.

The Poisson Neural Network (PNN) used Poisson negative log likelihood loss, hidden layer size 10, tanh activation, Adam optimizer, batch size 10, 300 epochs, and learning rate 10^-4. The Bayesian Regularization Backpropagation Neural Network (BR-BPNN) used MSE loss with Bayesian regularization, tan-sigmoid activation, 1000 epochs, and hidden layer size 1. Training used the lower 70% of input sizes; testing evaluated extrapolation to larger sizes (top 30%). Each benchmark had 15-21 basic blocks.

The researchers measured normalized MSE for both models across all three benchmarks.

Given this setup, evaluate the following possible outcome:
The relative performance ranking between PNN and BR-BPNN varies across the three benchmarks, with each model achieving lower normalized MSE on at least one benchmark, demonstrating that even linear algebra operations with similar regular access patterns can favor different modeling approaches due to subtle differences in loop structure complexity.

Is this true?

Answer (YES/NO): NO